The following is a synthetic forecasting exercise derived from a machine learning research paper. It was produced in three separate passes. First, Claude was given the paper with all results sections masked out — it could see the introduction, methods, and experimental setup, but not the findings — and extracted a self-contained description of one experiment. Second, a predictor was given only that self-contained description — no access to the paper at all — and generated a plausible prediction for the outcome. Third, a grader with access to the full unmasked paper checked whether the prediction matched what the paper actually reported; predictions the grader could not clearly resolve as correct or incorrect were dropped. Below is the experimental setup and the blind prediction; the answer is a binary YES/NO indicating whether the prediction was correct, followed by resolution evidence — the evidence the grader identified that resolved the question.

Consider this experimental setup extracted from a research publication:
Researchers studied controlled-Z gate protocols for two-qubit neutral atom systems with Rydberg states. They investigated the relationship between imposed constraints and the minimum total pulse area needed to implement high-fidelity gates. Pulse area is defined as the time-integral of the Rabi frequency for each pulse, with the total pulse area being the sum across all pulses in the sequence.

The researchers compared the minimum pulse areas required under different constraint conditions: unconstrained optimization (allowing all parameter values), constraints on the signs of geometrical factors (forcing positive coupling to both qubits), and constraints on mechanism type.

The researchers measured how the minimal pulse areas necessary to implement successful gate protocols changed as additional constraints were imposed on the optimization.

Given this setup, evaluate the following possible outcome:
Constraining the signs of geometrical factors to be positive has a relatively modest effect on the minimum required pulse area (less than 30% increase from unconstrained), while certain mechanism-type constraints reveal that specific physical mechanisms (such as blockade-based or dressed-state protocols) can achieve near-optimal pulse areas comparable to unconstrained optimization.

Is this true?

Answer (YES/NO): NO